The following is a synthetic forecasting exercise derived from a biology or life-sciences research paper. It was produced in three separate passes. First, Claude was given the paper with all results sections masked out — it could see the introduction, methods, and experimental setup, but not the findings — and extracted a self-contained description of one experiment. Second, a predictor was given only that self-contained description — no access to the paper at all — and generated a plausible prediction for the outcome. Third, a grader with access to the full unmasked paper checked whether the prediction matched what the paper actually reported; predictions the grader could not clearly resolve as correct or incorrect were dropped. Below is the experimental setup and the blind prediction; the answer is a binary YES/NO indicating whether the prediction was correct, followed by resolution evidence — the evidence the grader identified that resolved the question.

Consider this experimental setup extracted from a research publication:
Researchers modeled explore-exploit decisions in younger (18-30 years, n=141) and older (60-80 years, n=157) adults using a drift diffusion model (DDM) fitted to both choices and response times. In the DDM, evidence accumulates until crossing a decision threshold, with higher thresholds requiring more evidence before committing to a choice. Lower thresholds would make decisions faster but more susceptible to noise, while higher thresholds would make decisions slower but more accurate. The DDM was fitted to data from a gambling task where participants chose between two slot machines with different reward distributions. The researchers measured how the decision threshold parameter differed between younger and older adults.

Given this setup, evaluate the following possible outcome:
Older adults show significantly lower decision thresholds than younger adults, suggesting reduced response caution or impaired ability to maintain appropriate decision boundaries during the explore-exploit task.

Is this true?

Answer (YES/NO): NO